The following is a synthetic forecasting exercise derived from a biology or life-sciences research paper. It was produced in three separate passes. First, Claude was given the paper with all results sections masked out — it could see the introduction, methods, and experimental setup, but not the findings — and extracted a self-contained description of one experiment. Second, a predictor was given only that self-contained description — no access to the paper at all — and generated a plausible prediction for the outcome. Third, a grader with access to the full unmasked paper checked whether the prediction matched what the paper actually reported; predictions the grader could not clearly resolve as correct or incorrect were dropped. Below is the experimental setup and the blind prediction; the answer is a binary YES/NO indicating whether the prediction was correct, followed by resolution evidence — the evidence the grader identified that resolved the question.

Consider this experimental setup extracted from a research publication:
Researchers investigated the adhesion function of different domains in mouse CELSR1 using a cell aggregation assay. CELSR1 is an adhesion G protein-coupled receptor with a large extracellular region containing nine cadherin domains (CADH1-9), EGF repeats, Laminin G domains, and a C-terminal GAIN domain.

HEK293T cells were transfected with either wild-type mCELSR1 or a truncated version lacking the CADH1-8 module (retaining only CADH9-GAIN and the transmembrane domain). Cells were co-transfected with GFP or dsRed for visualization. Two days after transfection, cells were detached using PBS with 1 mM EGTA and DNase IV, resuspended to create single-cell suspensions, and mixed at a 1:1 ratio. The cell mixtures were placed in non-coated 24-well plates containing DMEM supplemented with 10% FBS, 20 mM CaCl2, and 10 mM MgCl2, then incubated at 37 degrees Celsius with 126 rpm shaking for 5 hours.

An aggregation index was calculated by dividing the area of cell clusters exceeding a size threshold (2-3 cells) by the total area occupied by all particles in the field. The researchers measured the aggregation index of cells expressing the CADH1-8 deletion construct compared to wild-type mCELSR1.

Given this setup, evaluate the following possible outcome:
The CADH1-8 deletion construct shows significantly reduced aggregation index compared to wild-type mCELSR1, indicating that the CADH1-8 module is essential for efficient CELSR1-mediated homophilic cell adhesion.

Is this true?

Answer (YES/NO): YES